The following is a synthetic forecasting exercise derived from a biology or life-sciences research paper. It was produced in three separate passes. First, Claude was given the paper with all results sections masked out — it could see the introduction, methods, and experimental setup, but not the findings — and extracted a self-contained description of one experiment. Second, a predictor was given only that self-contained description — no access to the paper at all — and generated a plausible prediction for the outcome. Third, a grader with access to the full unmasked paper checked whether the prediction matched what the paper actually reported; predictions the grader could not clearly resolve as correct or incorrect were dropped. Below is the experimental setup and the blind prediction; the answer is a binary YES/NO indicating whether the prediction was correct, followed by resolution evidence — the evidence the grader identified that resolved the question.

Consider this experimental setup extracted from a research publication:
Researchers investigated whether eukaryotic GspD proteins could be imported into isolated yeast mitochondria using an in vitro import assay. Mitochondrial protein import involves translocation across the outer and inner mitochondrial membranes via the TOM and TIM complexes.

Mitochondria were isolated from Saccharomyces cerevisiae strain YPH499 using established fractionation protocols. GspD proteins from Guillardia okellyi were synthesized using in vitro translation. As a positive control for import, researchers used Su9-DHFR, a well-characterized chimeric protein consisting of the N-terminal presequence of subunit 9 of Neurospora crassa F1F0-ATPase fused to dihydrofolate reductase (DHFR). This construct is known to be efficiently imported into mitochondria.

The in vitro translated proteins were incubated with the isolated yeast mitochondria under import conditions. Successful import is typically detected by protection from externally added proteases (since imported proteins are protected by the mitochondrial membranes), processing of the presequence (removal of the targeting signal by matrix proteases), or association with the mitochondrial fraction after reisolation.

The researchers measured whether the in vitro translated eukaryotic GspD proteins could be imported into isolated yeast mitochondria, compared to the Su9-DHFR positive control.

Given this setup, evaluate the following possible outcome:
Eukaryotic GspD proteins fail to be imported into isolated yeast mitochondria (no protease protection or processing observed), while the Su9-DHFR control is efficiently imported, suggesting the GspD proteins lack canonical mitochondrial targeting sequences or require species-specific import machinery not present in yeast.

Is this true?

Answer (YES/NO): NO